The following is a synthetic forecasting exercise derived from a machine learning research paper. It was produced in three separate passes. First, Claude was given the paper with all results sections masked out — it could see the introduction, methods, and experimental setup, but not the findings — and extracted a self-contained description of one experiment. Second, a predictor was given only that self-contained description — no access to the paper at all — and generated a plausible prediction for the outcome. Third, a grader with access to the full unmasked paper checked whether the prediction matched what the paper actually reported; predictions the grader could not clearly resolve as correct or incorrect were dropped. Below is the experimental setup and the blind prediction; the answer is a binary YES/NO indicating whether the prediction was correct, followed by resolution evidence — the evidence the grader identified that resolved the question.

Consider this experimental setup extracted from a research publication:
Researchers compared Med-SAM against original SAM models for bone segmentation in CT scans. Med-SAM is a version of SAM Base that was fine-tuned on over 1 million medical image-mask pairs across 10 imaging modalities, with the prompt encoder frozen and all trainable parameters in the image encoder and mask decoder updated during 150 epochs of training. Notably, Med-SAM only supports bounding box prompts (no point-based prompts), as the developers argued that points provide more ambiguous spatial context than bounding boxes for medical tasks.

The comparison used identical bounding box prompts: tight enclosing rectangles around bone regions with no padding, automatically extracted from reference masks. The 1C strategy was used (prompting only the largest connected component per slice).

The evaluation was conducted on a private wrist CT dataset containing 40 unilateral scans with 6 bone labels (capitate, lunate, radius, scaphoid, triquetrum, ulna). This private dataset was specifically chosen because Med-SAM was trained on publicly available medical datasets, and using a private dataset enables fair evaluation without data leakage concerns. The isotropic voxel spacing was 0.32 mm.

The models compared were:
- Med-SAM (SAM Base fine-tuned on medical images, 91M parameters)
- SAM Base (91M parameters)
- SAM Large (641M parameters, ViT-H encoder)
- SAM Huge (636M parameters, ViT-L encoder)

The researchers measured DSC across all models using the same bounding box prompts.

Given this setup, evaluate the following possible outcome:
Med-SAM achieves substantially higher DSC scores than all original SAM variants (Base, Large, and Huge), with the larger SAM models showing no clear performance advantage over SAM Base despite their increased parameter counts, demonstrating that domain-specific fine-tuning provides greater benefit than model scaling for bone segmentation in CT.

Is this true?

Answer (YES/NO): NO